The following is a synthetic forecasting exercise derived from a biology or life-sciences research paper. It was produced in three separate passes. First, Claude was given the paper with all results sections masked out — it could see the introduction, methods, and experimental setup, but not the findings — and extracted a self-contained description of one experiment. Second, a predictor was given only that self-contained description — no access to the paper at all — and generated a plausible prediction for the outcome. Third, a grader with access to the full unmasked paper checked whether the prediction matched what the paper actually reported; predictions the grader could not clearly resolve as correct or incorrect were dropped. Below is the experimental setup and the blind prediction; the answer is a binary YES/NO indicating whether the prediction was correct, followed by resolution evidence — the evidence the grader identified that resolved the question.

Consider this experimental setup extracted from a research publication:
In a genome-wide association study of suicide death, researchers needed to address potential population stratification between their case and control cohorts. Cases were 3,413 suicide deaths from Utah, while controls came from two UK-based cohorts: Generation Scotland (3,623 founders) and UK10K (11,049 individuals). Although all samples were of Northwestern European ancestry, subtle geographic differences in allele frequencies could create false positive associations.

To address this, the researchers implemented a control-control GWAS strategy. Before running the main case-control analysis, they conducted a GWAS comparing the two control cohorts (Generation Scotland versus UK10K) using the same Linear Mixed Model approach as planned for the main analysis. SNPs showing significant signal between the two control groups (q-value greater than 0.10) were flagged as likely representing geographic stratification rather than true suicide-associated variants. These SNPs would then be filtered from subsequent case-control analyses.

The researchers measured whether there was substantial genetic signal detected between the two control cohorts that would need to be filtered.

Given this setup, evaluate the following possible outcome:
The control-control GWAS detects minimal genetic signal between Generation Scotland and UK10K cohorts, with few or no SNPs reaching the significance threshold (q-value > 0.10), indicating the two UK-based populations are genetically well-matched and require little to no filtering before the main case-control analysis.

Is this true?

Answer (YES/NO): NO